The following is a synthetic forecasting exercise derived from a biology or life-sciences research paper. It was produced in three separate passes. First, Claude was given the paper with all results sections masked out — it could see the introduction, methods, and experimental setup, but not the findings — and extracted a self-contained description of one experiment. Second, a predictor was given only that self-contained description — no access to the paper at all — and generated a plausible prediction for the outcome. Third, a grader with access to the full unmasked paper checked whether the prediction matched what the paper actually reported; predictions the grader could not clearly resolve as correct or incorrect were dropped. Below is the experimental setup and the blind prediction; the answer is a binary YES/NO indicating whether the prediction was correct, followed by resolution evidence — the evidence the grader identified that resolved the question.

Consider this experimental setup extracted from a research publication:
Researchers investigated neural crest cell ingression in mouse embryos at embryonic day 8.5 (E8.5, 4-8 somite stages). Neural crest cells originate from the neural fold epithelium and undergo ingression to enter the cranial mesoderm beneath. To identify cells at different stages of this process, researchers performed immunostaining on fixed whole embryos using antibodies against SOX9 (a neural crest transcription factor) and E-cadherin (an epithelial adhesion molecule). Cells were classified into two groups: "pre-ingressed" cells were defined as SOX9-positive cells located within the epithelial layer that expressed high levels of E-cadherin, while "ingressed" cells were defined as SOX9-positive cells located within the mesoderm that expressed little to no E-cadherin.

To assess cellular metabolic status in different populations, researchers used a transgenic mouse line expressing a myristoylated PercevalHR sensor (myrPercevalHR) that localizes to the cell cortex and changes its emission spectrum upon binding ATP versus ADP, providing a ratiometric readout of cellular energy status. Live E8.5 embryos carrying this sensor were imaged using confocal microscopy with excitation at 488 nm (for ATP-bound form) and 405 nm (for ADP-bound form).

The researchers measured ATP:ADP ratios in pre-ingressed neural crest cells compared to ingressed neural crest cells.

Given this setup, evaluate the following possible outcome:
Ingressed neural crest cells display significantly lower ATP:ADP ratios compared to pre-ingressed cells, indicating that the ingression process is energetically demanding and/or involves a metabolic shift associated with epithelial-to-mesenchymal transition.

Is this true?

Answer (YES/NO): NO